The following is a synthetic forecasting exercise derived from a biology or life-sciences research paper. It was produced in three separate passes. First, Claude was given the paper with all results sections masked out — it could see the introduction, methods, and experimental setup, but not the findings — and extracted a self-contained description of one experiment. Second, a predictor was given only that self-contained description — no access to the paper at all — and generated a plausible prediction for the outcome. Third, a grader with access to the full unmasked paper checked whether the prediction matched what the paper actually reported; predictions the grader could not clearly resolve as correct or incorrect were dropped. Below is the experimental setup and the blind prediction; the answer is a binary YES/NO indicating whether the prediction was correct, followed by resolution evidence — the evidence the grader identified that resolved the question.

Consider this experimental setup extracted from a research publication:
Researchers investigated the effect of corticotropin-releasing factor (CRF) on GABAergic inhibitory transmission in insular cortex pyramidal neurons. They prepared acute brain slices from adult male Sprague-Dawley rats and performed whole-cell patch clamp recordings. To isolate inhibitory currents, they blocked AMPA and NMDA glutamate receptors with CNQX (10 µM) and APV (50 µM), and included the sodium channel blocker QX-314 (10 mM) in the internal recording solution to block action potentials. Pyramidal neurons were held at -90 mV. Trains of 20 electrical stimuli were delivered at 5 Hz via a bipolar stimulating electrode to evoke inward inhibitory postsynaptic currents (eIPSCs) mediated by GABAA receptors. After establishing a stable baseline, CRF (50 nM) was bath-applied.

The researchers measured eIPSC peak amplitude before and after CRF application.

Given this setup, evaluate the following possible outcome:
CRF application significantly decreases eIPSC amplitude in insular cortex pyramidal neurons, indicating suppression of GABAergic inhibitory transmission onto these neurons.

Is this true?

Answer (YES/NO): YES